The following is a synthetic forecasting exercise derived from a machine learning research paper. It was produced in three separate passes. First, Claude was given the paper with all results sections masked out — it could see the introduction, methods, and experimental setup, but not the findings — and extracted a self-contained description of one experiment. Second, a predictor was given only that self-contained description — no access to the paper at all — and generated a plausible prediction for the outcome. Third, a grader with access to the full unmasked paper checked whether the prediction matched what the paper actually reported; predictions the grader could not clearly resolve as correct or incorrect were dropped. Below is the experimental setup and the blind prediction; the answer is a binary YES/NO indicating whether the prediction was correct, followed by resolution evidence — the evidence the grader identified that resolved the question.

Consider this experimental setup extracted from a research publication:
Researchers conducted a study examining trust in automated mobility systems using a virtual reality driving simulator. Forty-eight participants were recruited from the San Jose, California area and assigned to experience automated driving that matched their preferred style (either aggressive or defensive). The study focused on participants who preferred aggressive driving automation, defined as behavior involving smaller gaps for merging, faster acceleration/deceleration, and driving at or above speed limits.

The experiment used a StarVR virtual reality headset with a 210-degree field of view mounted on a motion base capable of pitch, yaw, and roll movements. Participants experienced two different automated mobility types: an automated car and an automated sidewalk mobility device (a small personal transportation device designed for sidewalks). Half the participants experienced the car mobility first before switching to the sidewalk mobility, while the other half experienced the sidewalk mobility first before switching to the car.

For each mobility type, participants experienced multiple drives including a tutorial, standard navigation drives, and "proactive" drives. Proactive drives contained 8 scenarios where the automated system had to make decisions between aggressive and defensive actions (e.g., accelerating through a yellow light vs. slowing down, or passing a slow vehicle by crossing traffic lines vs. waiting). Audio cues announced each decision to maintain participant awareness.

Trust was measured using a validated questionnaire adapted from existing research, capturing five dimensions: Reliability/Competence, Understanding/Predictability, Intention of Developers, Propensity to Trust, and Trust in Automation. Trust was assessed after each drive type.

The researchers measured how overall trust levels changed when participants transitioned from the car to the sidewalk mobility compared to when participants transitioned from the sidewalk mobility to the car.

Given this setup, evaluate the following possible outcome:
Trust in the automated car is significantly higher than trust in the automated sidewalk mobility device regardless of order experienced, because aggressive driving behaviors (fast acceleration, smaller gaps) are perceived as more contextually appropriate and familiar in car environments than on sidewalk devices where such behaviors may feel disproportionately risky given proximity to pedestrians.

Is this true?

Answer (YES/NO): NO